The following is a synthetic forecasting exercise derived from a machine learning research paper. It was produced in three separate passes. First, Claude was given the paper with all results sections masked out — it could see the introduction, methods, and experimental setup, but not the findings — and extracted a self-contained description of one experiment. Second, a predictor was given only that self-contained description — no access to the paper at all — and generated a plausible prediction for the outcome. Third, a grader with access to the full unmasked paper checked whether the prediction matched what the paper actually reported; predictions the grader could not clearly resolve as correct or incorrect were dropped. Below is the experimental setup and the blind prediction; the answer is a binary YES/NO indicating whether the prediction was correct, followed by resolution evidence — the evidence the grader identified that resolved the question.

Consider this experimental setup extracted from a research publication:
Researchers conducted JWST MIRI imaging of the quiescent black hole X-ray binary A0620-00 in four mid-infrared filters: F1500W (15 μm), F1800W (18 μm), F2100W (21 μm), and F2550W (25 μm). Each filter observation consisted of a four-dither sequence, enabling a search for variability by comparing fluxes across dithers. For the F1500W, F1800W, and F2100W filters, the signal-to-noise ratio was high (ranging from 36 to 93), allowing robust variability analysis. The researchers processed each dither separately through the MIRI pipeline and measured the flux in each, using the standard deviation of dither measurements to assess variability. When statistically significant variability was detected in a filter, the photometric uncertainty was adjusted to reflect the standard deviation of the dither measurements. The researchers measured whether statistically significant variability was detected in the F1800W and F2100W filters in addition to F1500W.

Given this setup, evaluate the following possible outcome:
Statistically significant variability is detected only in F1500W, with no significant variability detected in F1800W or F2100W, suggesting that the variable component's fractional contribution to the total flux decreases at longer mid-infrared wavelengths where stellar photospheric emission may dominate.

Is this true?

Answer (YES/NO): YES